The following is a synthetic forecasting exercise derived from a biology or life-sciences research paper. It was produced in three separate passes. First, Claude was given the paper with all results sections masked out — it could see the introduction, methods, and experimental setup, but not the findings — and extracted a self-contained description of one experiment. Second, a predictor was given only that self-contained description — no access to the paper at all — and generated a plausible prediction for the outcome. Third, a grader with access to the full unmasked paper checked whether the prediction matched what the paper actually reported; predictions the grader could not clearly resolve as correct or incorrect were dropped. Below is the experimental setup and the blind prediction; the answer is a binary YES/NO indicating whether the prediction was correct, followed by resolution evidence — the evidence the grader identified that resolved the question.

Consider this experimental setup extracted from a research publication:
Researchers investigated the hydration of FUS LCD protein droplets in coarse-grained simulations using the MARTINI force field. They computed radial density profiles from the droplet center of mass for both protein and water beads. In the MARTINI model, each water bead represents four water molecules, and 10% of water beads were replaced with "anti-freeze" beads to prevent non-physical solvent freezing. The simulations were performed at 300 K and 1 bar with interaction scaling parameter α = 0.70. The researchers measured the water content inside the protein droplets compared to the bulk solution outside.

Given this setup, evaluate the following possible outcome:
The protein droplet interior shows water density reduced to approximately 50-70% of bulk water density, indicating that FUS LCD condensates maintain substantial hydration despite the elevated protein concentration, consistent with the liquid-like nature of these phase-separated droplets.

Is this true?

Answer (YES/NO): YES